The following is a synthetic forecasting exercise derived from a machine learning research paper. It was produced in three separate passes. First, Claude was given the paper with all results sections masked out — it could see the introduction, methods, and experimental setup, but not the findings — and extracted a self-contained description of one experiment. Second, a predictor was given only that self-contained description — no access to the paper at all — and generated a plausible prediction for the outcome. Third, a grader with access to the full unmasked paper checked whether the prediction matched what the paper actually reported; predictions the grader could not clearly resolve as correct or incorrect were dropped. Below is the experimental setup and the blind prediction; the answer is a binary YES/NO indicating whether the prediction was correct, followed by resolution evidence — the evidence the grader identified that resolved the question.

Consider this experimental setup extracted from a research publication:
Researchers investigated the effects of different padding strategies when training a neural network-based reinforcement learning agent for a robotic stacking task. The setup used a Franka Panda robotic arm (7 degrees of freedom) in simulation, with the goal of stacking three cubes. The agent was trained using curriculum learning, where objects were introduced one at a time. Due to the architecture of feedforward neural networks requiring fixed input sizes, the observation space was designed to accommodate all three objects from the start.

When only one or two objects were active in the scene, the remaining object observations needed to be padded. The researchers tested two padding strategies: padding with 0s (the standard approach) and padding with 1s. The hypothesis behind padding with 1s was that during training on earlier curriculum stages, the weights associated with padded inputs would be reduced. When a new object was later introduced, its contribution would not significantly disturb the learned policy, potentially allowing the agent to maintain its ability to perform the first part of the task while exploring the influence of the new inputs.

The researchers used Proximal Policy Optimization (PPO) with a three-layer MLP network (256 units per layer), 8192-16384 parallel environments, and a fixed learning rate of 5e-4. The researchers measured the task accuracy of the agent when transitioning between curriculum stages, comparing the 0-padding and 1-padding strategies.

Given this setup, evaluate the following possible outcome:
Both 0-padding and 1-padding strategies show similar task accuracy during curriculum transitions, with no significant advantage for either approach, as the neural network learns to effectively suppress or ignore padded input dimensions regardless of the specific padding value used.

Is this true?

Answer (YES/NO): NO